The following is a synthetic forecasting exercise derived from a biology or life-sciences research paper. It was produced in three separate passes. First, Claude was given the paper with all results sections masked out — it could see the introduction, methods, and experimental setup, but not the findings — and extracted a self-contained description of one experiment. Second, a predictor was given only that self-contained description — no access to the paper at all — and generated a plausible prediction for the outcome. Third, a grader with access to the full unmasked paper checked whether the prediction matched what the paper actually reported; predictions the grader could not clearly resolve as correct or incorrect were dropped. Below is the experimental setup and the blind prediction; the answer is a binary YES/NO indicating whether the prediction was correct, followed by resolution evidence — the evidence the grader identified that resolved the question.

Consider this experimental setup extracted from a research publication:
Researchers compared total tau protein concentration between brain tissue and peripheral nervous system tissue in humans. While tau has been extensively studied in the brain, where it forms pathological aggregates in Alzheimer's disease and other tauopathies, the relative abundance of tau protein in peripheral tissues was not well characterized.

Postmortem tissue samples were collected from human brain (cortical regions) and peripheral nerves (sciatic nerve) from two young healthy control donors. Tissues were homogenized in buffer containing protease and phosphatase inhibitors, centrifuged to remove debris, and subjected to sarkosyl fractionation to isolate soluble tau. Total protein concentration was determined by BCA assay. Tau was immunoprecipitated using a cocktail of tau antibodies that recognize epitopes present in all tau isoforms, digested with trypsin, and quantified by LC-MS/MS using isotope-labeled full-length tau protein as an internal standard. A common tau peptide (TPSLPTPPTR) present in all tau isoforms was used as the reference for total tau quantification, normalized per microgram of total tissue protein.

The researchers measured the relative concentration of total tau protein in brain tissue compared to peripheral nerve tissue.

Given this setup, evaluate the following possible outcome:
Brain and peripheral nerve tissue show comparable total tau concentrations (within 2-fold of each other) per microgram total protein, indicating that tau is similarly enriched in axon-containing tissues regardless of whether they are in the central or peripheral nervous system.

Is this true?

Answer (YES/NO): NO